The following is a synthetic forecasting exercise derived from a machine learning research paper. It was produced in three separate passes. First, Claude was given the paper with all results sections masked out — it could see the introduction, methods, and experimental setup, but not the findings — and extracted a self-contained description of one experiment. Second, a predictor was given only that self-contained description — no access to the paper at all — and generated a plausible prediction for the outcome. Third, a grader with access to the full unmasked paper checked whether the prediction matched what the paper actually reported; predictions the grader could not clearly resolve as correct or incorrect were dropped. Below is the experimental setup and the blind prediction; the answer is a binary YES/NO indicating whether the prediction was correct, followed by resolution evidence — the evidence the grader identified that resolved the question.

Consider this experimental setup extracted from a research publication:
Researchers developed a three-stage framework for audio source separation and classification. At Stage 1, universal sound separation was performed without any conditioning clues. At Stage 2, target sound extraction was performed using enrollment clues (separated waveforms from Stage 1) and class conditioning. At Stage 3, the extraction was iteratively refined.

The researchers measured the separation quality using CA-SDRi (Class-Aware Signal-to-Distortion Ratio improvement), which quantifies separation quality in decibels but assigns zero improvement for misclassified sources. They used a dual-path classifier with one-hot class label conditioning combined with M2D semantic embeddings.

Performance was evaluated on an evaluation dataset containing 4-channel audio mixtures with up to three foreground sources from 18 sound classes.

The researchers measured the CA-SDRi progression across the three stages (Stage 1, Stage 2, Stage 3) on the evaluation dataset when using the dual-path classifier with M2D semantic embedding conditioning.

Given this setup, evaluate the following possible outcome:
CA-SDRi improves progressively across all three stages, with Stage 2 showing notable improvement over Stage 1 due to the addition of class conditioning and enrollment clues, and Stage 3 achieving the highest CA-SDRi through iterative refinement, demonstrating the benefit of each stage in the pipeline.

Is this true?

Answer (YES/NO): YES